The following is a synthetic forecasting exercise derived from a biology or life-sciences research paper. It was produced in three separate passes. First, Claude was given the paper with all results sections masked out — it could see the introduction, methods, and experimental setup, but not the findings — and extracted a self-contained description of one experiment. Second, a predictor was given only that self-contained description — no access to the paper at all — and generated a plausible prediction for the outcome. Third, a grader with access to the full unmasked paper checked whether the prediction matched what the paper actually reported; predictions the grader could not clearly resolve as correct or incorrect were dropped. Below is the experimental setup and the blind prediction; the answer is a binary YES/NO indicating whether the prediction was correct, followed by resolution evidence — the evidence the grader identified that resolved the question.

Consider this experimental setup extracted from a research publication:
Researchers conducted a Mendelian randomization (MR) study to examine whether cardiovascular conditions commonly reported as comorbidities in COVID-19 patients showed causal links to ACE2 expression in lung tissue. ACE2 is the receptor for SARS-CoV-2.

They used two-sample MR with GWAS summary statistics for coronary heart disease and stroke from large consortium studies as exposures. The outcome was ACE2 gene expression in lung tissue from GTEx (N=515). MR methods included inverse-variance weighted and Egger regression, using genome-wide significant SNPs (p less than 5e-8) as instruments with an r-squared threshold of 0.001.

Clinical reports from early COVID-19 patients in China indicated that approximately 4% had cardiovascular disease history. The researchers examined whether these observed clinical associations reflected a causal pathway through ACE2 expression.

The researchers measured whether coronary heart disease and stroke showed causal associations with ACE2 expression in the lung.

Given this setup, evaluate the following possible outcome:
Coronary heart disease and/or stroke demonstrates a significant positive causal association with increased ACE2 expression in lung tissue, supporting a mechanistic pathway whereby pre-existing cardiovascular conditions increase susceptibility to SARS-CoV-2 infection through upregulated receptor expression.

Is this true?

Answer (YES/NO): NO